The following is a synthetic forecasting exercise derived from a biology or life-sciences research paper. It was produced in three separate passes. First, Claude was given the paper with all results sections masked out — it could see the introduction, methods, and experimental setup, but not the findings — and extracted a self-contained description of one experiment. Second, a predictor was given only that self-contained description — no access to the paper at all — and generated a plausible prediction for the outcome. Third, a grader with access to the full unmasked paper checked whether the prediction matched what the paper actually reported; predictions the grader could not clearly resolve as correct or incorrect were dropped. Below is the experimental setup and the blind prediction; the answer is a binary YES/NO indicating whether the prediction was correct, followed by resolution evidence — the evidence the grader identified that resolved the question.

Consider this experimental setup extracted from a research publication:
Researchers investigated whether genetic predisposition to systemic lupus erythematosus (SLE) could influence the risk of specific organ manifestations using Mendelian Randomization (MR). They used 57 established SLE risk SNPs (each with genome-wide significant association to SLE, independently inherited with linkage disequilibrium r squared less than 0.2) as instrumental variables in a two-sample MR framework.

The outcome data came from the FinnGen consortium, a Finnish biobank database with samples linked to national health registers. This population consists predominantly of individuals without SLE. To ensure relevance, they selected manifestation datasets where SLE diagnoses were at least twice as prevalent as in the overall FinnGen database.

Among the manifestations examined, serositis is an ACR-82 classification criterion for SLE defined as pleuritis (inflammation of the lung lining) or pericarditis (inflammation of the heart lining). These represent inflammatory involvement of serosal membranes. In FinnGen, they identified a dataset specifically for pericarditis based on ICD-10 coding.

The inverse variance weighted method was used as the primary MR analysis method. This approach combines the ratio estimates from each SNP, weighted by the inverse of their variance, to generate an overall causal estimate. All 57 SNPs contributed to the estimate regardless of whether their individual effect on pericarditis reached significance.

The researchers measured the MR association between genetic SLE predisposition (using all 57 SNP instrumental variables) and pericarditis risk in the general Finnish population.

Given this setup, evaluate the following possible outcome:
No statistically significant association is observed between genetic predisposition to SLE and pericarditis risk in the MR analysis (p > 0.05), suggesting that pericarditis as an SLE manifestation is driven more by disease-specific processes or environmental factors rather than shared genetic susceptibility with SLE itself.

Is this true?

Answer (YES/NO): YES